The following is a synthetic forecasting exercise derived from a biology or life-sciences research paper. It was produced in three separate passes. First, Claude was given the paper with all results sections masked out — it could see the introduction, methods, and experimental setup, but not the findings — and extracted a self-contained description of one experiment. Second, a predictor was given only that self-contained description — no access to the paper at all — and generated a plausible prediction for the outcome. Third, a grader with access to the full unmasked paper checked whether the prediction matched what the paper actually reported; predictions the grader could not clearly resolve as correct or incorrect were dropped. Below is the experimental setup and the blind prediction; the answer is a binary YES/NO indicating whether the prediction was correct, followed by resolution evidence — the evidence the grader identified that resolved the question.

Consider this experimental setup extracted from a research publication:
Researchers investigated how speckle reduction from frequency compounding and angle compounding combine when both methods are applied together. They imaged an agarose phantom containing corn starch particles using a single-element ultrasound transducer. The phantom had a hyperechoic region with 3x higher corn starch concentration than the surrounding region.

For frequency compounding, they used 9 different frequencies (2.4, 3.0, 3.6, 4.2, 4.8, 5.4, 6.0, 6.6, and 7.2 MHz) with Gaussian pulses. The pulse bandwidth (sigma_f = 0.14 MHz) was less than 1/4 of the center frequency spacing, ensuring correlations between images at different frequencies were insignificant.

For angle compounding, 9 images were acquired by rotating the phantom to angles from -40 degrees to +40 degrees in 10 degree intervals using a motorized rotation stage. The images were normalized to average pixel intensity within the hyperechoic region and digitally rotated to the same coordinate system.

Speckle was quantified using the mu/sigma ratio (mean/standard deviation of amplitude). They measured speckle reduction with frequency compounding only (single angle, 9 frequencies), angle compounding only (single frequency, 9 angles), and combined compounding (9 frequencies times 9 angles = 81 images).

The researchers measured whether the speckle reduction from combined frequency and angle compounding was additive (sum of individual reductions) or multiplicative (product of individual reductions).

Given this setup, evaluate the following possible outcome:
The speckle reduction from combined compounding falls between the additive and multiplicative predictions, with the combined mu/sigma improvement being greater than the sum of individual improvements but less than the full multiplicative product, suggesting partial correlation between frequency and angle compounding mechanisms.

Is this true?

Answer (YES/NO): NO